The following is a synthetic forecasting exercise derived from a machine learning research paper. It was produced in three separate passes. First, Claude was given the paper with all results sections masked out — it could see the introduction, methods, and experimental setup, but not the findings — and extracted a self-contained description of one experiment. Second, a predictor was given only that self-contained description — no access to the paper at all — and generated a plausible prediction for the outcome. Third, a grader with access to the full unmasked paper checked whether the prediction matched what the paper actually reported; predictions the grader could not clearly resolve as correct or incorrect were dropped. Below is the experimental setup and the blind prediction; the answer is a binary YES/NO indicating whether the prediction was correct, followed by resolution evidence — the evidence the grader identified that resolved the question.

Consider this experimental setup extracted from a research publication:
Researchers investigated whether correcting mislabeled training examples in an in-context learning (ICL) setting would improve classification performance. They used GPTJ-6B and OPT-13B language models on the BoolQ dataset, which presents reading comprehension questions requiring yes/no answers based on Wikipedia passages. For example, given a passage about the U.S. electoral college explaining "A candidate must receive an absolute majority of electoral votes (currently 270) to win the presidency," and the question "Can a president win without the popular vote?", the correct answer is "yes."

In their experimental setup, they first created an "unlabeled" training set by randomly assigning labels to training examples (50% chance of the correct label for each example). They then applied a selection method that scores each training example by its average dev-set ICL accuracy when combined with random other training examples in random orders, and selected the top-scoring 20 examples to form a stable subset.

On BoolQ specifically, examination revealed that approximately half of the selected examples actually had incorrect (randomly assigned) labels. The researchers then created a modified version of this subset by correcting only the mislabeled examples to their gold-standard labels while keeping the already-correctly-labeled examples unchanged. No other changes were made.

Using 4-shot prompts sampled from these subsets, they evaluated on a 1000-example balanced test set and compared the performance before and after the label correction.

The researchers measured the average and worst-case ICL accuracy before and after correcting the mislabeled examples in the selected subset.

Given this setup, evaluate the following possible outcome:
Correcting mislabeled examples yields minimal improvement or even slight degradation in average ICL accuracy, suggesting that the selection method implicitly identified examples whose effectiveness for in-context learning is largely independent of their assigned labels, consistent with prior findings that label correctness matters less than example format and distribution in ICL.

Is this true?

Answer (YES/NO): YES